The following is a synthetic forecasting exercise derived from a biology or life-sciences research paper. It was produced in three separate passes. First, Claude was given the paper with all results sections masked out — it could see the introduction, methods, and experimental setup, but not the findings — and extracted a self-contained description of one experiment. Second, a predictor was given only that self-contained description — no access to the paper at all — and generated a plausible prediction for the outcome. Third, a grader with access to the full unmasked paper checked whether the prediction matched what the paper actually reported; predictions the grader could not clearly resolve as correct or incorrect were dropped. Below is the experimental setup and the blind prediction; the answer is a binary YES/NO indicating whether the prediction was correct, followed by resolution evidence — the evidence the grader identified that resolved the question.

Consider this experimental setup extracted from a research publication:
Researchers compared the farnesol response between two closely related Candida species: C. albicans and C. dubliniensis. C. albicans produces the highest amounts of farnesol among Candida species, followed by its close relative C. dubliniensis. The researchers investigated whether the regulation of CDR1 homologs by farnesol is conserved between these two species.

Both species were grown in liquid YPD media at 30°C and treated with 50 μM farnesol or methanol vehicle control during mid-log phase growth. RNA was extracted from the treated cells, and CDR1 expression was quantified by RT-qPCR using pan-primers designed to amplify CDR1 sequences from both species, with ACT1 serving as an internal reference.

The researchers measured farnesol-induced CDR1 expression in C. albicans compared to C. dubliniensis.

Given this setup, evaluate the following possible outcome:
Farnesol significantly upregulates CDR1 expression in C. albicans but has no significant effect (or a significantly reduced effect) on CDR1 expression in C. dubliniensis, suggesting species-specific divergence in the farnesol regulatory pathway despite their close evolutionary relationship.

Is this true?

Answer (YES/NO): NO